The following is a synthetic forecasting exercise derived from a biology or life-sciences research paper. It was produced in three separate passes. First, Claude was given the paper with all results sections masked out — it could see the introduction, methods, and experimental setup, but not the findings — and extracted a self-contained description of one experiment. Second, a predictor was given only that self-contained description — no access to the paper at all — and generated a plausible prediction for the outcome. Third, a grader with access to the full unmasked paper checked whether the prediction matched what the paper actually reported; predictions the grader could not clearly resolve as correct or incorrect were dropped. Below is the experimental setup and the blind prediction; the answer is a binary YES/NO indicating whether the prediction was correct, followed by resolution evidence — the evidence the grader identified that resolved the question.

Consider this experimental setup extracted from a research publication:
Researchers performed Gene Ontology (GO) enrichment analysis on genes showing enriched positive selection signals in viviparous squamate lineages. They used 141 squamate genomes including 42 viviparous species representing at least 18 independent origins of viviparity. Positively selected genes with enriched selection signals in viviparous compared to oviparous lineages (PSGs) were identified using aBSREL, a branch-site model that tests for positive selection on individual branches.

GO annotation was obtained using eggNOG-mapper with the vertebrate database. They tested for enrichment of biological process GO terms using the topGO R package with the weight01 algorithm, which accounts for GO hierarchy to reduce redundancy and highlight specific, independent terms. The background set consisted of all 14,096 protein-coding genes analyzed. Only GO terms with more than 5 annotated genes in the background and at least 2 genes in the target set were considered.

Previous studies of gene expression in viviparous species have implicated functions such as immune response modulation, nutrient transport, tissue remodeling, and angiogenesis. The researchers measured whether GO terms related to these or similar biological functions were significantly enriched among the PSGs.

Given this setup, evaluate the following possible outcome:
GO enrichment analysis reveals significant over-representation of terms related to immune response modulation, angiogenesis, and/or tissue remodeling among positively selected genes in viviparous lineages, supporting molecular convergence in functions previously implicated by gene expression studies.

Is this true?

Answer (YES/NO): YES